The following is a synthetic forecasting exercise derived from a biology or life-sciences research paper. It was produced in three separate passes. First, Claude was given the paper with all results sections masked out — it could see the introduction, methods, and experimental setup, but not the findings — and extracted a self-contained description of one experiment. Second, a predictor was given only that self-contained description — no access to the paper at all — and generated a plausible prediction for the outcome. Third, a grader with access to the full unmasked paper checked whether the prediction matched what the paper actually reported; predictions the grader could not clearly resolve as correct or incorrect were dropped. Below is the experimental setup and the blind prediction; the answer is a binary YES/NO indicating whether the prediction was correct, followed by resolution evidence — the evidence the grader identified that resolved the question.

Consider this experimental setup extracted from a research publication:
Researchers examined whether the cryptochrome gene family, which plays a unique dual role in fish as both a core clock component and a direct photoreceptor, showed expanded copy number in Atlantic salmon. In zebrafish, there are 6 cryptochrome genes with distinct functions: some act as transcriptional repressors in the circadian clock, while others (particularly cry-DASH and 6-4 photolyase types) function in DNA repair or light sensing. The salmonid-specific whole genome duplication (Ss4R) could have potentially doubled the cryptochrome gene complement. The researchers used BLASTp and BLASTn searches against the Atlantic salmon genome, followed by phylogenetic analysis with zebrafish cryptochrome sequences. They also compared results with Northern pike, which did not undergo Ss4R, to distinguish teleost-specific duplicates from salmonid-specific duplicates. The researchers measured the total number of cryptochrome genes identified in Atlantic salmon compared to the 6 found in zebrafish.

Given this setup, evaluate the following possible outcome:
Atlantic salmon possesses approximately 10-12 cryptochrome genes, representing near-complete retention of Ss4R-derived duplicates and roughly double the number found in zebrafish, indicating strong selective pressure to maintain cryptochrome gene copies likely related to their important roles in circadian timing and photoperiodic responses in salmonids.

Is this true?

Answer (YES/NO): NO